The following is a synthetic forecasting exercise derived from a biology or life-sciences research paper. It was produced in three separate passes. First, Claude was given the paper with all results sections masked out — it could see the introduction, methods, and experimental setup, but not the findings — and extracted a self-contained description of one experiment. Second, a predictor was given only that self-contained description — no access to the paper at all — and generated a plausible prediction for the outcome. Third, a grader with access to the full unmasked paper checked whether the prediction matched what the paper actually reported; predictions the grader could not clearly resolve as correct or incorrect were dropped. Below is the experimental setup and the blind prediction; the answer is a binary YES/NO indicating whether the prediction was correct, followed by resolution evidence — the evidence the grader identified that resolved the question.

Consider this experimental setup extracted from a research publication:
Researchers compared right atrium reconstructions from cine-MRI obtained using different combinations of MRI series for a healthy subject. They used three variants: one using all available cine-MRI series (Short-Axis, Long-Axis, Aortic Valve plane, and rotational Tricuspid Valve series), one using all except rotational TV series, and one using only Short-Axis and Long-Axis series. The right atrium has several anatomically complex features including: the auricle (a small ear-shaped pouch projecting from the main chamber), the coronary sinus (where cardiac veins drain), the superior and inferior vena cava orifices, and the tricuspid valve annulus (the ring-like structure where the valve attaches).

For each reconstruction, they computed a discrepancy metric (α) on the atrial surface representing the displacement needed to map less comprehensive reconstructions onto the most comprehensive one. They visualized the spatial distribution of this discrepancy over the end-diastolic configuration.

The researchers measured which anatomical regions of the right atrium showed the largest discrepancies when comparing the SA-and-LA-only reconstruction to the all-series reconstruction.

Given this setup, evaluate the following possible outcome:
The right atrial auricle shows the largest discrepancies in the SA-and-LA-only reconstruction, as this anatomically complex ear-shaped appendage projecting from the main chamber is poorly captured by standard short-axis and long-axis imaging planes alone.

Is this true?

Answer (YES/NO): NO